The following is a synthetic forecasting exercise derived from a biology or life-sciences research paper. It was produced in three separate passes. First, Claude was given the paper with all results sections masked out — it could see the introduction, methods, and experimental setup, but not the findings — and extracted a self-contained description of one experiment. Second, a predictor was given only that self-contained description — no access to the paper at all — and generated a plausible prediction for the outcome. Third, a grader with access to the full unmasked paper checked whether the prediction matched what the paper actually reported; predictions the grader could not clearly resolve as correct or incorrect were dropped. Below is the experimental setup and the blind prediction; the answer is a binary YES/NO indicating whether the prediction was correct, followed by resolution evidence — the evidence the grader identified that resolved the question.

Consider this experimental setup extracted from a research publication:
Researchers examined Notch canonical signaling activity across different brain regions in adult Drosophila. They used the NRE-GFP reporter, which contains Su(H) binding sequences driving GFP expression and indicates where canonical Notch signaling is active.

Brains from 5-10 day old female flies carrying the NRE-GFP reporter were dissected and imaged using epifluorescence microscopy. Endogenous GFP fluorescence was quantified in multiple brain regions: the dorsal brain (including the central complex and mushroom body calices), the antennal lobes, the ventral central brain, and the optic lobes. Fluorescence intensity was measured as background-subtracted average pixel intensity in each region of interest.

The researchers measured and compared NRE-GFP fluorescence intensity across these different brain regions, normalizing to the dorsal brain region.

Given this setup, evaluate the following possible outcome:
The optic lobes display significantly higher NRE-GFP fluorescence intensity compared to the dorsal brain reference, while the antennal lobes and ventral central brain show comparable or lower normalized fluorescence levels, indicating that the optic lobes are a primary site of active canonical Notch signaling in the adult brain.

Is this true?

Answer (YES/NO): NO